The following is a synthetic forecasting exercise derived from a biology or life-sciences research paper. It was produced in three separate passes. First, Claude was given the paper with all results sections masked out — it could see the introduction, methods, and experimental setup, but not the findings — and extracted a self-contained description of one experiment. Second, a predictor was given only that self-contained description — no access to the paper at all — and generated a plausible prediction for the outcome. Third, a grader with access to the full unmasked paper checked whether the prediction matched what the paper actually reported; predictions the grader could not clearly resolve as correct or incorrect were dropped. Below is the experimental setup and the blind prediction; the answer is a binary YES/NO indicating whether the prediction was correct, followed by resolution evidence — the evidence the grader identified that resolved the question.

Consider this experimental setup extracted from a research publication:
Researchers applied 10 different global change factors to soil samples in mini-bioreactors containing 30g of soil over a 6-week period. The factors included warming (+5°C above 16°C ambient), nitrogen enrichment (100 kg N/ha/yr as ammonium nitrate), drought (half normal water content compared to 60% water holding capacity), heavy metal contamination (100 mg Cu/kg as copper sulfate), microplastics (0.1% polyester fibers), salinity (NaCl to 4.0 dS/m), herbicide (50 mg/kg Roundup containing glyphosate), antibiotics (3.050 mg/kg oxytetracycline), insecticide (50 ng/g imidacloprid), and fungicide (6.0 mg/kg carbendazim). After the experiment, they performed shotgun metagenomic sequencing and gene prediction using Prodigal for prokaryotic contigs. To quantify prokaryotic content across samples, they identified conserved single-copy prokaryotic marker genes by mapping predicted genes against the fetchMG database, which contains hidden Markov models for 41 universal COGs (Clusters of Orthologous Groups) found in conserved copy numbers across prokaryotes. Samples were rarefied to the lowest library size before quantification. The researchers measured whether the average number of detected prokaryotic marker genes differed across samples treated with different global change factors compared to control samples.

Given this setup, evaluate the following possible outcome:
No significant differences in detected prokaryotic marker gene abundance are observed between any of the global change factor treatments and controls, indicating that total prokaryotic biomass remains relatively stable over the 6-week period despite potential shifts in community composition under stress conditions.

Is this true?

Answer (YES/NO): NO